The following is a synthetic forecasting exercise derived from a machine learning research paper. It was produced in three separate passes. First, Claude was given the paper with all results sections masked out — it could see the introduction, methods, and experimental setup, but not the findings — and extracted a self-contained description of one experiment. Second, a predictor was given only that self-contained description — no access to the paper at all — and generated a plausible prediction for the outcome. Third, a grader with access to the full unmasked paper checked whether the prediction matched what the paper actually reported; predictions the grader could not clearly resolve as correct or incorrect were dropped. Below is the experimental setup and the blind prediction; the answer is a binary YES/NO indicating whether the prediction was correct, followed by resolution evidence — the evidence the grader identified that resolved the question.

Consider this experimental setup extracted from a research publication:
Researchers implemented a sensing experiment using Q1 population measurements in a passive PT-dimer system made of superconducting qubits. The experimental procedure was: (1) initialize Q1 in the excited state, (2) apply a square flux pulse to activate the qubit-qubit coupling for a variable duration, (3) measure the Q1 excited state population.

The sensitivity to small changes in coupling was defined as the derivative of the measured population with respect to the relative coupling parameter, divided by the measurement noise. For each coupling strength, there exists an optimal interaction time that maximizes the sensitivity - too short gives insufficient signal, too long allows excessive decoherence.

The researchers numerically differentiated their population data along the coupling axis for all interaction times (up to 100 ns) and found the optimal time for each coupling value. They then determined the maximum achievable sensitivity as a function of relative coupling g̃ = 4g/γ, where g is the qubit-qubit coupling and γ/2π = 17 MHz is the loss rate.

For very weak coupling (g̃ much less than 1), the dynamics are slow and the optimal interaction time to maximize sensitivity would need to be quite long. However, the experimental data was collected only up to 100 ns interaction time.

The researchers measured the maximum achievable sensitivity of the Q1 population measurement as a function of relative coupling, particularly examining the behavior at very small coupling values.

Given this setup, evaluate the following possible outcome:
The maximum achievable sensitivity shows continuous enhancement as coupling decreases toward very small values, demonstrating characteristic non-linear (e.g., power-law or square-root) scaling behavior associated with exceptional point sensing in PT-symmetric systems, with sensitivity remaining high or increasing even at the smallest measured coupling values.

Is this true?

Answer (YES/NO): NO